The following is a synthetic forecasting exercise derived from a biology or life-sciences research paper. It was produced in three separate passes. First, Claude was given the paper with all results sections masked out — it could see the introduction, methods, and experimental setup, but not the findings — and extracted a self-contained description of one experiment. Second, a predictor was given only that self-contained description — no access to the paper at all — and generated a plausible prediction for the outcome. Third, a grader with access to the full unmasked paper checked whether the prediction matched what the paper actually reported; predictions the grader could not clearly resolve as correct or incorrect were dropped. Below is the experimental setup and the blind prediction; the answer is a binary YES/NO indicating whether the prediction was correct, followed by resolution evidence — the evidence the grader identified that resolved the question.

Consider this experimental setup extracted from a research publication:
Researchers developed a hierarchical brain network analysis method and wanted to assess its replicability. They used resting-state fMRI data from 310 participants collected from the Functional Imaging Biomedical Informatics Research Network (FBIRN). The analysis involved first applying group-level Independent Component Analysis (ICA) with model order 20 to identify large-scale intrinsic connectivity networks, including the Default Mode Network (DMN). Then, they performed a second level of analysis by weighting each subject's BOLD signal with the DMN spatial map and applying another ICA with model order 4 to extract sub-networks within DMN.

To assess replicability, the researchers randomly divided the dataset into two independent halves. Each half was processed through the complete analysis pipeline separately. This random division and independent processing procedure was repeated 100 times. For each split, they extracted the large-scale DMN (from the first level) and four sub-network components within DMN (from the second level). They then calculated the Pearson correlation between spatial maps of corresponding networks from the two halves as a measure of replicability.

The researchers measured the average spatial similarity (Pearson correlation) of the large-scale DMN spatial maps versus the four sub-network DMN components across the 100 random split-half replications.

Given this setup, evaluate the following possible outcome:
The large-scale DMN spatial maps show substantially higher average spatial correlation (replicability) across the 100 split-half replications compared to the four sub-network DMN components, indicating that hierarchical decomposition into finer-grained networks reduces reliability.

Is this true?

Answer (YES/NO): YES